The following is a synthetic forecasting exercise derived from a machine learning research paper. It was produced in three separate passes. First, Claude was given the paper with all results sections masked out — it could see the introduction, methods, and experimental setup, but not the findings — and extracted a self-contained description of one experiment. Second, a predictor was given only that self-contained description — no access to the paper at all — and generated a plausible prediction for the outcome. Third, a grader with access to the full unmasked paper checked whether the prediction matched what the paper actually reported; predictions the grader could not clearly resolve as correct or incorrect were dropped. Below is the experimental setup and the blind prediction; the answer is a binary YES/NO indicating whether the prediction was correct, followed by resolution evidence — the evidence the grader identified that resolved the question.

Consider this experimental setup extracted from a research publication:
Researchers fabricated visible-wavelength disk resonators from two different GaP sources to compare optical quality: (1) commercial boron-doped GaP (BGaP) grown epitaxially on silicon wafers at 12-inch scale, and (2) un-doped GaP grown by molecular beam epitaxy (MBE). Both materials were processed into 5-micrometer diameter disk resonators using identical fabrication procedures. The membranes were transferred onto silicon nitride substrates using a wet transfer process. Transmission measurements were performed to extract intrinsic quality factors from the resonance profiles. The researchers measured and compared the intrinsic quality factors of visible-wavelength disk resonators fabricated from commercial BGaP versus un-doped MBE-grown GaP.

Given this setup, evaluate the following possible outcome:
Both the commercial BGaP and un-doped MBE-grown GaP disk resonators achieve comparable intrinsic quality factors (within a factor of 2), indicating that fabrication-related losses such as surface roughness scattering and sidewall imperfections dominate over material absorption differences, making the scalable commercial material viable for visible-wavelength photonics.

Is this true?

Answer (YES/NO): NO